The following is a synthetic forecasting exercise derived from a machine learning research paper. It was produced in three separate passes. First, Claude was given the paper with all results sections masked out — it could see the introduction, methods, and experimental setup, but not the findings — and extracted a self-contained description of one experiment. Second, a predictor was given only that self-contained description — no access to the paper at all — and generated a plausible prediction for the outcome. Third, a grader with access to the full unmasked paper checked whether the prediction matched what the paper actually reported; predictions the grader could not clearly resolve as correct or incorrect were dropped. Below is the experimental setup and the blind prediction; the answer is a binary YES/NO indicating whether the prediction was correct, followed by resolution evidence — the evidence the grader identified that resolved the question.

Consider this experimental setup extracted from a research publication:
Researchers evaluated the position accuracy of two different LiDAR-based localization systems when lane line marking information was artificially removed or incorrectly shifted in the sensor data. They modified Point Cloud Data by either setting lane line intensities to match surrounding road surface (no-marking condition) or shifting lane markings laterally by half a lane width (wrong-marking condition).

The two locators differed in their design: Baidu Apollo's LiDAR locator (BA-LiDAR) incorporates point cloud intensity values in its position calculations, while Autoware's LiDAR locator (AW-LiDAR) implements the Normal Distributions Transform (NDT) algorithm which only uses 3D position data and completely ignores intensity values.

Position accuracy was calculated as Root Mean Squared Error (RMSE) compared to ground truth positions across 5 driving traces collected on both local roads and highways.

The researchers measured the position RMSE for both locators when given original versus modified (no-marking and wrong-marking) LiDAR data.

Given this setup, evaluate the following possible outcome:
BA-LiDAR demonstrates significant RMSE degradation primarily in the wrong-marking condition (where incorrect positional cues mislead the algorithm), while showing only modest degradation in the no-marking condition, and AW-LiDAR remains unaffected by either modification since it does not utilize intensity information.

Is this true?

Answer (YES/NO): NO